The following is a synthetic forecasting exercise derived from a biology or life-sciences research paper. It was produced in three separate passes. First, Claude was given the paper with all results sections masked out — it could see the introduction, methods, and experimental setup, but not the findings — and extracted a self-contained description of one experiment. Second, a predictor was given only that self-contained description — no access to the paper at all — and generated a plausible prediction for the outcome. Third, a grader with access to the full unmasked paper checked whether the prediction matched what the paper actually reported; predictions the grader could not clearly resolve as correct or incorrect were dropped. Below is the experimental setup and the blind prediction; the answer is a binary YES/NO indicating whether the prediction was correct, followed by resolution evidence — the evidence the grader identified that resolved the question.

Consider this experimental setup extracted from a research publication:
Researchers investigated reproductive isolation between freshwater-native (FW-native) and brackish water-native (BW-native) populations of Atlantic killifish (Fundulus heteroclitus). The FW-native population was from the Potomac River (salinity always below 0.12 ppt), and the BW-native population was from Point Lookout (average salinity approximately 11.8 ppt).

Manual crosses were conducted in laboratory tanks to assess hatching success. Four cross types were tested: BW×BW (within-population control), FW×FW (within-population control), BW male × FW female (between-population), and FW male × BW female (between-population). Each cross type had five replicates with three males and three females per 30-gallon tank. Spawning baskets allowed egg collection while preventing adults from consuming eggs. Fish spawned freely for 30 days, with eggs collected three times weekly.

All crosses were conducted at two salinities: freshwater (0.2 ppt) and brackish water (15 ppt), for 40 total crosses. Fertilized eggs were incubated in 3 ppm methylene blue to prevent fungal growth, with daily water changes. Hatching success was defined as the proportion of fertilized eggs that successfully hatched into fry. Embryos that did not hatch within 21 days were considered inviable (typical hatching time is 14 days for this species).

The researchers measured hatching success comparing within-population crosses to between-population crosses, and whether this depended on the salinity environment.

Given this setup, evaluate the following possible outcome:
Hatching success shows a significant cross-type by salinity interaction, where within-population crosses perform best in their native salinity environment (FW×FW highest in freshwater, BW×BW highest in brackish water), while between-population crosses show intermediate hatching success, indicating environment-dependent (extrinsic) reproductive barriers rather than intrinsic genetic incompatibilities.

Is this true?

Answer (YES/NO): NO